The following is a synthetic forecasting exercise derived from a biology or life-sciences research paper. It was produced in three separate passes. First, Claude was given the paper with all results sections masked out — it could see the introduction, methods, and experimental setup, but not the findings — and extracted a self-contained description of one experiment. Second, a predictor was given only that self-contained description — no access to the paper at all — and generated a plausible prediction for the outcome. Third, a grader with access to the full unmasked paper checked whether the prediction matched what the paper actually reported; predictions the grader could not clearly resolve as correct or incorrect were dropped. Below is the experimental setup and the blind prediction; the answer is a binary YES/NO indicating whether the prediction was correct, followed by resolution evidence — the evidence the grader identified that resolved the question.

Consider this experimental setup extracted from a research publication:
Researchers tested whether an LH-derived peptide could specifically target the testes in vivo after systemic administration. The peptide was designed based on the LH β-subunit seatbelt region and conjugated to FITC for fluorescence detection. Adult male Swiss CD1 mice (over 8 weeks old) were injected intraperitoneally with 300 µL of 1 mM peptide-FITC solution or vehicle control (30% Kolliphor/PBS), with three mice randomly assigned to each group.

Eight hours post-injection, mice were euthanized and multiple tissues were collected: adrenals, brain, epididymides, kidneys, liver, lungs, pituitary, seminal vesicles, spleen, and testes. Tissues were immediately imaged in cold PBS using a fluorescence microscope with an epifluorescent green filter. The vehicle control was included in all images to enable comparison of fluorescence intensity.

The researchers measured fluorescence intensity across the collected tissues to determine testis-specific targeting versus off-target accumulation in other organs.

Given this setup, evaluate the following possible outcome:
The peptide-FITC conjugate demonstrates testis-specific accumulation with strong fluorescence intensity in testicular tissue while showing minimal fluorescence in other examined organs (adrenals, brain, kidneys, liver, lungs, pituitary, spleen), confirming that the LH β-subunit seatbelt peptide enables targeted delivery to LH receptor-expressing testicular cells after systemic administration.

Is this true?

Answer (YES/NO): NO